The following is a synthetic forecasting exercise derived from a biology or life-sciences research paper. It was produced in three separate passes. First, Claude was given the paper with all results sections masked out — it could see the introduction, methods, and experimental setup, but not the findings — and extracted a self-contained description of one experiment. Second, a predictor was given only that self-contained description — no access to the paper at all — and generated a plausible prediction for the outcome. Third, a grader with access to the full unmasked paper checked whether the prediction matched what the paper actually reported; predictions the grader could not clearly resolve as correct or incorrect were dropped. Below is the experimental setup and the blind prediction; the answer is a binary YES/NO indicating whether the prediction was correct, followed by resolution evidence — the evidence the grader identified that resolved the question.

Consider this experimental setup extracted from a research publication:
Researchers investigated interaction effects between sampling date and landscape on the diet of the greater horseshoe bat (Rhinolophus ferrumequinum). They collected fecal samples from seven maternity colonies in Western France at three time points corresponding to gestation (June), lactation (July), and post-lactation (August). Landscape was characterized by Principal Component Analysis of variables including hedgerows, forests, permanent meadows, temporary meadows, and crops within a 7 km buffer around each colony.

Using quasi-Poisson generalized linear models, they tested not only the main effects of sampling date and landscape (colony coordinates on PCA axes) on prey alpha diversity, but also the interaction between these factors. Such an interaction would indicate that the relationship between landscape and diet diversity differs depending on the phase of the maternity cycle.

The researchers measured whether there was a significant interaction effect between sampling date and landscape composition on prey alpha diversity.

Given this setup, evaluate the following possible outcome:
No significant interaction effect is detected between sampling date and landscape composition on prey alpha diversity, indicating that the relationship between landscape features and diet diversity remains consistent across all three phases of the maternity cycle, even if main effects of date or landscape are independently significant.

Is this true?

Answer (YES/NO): NO